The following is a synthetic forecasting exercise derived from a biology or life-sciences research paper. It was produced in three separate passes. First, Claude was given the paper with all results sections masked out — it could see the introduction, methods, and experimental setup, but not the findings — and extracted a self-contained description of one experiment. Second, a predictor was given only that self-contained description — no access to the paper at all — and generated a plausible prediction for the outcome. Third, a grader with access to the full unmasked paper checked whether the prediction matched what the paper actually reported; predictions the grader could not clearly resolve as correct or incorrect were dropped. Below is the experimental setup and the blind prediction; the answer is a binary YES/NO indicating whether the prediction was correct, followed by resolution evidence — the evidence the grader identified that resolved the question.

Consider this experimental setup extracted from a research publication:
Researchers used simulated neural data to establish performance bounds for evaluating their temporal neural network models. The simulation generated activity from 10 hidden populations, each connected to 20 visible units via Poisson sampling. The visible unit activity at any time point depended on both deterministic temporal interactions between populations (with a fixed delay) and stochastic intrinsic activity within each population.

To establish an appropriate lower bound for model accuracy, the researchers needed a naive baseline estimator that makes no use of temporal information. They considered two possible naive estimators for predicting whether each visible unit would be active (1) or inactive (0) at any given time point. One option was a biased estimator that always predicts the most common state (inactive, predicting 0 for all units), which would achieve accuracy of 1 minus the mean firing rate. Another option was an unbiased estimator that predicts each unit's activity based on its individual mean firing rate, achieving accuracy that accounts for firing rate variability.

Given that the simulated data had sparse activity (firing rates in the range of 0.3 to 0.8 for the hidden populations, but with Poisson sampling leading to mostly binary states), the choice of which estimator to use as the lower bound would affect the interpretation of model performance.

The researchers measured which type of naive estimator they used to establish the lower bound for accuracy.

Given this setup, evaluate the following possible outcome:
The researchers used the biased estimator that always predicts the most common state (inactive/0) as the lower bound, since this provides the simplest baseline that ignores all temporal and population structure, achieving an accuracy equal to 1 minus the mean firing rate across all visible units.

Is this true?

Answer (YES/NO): NO